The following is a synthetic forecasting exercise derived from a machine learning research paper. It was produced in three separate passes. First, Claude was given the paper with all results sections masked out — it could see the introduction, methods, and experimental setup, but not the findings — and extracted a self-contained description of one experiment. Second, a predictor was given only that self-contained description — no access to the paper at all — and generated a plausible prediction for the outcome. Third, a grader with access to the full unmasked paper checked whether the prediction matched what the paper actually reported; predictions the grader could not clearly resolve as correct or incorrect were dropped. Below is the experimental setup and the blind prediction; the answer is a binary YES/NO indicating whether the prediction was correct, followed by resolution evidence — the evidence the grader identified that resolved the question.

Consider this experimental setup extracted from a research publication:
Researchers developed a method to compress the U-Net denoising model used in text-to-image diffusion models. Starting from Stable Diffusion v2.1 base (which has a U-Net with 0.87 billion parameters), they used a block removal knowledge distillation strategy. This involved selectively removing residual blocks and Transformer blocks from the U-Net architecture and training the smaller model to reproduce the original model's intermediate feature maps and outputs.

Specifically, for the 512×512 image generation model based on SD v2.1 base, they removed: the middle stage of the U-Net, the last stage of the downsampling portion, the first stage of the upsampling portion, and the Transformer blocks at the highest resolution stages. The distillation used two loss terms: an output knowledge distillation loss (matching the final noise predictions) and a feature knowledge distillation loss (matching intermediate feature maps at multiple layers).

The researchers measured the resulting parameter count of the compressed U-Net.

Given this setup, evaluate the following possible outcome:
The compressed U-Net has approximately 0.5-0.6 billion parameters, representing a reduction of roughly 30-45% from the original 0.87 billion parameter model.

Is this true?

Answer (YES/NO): NO